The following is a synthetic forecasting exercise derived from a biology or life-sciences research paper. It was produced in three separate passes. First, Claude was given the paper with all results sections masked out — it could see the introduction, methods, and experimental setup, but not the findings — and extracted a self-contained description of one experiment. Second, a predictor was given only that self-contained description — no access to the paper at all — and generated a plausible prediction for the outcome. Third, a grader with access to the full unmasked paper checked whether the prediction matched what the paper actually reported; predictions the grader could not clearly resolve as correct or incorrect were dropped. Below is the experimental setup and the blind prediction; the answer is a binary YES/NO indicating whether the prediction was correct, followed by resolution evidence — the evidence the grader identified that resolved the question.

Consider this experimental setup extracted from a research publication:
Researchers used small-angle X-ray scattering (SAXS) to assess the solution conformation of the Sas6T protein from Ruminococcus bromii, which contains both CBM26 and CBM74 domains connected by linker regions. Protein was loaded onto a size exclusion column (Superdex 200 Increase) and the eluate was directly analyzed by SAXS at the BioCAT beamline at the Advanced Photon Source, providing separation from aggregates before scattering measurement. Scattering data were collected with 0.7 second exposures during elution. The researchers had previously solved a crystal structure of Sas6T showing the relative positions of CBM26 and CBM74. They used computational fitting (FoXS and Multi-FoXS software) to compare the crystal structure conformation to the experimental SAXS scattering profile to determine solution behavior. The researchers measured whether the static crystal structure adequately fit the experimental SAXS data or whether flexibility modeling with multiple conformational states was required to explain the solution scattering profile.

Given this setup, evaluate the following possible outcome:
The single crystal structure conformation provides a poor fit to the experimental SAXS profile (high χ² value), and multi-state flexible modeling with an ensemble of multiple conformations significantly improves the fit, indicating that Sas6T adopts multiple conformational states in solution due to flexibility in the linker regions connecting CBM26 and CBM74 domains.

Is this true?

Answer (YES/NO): NO